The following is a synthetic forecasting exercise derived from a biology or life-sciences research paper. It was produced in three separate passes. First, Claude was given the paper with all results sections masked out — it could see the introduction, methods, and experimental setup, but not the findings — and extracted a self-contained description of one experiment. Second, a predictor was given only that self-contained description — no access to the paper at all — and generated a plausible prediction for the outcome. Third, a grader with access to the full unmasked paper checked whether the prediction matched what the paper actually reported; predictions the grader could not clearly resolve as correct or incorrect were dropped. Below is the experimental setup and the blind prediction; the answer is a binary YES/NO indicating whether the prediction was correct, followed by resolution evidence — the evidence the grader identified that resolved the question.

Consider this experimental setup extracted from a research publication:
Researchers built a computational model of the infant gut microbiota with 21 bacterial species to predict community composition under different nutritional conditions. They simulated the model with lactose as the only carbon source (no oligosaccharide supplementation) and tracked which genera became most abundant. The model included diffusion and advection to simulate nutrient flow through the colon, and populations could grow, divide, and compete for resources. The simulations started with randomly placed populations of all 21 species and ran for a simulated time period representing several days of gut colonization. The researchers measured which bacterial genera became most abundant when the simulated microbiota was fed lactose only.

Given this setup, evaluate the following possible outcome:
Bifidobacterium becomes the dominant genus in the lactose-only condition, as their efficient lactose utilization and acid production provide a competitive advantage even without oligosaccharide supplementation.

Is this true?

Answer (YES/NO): NO